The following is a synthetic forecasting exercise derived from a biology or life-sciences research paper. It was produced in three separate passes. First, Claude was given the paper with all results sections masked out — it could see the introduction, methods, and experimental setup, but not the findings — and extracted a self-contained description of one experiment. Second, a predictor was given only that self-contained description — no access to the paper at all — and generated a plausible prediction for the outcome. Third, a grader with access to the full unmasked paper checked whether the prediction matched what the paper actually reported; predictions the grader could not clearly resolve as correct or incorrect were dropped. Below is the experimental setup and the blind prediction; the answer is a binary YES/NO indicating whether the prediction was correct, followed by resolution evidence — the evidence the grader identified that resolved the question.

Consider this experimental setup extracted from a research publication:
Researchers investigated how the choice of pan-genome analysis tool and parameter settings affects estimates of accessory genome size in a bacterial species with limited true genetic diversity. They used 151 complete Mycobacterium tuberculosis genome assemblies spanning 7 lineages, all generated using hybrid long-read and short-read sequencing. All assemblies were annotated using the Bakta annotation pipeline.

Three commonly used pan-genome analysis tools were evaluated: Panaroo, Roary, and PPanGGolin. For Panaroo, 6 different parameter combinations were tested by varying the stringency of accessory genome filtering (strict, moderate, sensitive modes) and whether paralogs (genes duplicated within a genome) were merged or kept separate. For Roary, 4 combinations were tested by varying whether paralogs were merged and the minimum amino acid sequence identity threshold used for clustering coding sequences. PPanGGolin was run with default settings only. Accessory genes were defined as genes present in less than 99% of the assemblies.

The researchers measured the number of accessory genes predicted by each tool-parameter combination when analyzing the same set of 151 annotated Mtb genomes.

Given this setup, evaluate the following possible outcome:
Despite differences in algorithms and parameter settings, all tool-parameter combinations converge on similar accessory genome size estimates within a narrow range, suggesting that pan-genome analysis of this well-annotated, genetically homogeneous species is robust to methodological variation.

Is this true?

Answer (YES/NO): NO